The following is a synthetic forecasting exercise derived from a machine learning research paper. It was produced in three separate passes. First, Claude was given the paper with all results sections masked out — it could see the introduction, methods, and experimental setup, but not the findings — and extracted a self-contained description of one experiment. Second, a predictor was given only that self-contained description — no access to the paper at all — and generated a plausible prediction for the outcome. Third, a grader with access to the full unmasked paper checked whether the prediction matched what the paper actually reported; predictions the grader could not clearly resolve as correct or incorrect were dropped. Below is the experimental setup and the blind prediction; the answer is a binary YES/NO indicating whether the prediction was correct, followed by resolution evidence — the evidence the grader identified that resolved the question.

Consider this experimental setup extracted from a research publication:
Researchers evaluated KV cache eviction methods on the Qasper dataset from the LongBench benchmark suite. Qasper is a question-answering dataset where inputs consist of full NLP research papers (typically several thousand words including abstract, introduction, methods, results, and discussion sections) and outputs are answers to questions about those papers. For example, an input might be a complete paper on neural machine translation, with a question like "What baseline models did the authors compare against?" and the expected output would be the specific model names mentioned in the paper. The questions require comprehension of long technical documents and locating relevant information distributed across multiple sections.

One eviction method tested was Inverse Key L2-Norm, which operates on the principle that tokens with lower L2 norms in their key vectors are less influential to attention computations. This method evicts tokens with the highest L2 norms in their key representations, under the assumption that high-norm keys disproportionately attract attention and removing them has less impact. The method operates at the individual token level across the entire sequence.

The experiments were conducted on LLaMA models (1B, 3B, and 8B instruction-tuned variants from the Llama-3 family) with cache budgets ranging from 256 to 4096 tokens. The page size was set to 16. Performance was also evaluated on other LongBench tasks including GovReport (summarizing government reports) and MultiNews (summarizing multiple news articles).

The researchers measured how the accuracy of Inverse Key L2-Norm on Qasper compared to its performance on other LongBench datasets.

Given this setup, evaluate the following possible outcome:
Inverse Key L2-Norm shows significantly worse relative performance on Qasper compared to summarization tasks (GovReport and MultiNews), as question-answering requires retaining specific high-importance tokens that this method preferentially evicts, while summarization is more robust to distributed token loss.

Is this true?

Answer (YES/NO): YES